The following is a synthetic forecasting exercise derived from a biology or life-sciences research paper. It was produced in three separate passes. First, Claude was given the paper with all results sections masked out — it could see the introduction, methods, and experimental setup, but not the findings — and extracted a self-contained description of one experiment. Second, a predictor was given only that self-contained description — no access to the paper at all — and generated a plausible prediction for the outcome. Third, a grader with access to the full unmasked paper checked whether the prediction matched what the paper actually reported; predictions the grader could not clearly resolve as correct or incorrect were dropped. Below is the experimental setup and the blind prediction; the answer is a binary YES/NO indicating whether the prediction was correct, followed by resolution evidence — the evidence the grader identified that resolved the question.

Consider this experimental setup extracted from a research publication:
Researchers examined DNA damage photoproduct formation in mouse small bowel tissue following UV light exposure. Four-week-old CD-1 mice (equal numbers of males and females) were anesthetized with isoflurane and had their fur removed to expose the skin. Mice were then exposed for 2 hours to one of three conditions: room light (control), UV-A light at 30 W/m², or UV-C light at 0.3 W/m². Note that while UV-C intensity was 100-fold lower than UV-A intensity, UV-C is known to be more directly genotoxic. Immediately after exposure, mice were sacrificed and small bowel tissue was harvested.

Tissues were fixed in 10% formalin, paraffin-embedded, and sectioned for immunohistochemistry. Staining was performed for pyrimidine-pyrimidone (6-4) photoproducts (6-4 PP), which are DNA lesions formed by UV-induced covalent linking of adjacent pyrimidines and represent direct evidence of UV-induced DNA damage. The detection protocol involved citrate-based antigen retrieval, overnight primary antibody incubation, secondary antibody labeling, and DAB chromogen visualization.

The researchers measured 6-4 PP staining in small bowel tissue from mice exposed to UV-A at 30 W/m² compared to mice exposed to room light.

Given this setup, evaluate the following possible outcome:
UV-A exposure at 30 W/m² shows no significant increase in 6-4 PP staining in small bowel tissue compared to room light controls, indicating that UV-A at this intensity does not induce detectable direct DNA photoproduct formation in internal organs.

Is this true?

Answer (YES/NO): YES